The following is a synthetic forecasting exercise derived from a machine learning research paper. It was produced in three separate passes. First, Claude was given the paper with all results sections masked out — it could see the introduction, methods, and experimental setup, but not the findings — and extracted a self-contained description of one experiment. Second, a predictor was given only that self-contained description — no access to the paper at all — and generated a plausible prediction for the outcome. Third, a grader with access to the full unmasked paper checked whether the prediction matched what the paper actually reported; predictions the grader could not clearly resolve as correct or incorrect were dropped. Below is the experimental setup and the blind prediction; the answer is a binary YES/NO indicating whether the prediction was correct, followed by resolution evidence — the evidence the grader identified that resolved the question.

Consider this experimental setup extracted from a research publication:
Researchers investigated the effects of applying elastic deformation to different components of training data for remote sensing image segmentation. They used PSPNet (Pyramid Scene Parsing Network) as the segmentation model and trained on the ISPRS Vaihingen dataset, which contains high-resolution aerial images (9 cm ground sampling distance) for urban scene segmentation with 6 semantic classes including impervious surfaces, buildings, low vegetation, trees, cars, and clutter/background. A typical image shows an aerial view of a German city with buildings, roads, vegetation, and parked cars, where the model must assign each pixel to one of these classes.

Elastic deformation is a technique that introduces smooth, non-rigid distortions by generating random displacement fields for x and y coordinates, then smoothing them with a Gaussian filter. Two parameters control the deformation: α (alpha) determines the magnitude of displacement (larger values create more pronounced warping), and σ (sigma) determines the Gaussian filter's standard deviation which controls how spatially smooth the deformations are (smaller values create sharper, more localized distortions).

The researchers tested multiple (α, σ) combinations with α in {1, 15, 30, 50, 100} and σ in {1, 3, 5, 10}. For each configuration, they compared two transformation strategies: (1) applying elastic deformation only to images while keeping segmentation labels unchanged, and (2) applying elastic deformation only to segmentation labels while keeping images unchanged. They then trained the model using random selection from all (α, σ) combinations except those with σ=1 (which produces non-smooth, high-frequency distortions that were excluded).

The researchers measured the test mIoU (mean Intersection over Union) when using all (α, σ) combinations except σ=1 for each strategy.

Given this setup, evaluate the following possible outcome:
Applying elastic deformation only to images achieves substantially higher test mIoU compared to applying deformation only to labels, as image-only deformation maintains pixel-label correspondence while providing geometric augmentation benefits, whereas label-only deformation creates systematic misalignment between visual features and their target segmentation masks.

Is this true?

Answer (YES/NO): NO